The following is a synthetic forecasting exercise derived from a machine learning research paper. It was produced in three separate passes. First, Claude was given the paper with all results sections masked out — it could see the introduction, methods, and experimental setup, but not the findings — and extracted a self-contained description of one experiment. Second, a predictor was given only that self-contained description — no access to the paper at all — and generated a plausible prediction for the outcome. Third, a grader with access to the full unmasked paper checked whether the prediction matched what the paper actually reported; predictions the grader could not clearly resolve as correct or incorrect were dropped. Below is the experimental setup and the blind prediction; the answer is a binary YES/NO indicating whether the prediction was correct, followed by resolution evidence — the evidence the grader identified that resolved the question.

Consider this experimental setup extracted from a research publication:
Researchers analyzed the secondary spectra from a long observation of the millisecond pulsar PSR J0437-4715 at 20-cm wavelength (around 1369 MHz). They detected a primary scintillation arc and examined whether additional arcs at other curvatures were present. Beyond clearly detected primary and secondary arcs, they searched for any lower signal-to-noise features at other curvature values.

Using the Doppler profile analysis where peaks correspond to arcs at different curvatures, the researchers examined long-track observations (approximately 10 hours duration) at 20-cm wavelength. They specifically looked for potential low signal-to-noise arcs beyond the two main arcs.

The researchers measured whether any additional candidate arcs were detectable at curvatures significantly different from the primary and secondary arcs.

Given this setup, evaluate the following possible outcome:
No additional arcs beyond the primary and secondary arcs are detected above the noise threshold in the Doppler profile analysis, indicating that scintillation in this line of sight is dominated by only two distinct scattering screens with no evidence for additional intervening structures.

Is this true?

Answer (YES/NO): NO